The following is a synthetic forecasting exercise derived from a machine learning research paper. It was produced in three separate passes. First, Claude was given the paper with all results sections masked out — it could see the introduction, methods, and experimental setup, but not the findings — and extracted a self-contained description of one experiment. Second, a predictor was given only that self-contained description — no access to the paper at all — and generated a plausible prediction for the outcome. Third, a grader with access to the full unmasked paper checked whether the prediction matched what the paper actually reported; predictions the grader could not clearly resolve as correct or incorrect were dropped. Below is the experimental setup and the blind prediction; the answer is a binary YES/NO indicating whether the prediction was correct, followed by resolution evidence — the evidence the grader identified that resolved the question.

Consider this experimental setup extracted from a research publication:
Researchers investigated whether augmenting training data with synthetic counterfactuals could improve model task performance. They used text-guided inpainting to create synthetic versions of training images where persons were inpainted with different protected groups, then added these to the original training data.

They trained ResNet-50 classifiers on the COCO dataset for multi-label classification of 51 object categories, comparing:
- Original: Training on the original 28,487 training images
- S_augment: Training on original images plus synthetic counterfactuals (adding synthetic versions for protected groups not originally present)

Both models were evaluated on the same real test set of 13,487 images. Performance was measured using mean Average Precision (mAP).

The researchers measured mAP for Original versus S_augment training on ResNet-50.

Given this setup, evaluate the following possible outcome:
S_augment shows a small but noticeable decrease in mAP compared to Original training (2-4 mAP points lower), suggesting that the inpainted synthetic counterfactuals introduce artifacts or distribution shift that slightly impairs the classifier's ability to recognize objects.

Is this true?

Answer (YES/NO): NO